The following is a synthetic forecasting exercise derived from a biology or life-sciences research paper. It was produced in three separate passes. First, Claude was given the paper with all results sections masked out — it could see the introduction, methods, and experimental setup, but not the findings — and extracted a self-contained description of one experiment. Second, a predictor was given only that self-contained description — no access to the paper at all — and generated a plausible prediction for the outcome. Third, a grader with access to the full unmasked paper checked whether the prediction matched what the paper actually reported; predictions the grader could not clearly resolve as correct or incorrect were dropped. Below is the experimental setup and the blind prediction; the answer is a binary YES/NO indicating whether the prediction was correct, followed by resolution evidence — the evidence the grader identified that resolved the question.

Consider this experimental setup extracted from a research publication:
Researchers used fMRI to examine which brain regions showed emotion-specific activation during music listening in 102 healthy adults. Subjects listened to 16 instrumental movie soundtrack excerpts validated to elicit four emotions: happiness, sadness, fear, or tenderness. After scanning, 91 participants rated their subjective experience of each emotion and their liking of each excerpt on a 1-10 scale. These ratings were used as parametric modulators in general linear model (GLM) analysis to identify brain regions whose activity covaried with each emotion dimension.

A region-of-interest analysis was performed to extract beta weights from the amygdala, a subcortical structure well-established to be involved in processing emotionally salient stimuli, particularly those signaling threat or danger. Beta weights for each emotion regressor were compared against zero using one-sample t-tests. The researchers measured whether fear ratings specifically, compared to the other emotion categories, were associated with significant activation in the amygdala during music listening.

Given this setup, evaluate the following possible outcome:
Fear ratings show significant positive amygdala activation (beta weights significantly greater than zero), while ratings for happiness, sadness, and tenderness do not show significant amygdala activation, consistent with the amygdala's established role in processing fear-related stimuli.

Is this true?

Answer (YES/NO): YES